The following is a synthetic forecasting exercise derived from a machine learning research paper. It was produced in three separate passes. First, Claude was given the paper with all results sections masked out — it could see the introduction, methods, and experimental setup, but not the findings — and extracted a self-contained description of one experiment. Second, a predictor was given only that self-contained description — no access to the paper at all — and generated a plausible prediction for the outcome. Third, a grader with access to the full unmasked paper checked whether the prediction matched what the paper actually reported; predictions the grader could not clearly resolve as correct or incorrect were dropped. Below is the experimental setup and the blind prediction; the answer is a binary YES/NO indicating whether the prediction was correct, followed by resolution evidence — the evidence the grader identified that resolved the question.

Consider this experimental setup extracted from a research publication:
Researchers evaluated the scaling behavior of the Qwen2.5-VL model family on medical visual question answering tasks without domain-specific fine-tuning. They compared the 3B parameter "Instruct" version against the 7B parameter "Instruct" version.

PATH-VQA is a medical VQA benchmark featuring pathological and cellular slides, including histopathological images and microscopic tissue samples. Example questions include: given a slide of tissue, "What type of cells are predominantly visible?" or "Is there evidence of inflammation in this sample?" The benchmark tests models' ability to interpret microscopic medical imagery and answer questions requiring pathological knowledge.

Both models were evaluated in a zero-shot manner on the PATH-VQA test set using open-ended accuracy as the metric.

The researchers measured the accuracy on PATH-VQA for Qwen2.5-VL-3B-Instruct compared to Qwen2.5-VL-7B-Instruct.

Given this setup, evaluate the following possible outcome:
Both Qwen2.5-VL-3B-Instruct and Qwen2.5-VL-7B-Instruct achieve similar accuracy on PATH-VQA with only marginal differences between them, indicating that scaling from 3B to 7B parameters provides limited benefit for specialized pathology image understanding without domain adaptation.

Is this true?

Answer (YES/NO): NO